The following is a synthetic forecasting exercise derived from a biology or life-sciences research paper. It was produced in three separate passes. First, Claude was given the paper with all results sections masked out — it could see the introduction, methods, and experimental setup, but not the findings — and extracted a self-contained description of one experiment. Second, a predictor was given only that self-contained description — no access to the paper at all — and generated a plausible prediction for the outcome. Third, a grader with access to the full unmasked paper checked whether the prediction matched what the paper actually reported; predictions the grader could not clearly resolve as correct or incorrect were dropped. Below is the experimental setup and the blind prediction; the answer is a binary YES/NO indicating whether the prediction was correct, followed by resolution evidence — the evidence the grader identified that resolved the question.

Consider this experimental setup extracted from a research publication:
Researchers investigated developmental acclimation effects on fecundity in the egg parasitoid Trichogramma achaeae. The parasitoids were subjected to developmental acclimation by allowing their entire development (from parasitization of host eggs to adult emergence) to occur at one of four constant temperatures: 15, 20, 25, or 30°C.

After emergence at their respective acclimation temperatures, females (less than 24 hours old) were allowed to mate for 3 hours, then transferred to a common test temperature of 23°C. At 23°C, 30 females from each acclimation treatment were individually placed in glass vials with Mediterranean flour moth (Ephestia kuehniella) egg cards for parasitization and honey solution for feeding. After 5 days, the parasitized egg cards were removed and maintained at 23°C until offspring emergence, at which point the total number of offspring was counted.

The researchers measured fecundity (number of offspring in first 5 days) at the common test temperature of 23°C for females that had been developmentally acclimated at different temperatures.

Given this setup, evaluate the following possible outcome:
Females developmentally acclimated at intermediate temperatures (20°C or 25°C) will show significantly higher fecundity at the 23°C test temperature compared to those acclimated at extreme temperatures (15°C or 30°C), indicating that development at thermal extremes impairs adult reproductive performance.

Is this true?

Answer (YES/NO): NO